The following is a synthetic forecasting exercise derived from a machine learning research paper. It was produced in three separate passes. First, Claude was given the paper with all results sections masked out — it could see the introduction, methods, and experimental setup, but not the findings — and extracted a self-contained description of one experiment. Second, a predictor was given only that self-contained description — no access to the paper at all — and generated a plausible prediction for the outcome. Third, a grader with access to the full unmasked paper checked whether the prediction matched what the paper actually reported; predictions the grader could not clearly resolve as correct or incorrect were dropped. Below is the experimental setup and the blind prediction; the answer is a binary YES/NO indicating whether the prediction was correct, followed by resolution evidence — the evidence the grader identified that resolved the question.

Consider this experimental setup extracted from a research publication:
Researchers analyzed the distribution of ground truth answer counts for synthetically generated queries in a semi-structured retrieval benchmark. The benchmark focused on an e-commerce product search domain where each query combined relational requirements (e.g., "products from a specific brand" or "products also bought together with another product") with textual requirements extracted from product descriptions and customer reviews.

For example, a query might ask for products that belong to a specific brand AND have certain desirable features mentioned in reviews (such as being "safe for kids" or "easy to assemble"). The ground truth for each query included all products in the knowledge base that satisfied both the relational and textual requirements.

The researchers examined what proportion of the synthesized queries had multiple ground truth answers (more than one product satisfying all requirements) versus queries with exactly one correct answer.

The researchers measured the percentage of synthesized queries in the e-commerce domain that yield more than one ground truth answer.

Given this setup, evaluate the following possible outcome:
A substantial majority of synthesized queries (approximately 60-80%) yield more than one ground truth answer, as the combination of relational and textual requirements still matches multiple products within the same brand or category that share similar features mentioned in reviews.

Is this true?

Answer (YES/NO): YES